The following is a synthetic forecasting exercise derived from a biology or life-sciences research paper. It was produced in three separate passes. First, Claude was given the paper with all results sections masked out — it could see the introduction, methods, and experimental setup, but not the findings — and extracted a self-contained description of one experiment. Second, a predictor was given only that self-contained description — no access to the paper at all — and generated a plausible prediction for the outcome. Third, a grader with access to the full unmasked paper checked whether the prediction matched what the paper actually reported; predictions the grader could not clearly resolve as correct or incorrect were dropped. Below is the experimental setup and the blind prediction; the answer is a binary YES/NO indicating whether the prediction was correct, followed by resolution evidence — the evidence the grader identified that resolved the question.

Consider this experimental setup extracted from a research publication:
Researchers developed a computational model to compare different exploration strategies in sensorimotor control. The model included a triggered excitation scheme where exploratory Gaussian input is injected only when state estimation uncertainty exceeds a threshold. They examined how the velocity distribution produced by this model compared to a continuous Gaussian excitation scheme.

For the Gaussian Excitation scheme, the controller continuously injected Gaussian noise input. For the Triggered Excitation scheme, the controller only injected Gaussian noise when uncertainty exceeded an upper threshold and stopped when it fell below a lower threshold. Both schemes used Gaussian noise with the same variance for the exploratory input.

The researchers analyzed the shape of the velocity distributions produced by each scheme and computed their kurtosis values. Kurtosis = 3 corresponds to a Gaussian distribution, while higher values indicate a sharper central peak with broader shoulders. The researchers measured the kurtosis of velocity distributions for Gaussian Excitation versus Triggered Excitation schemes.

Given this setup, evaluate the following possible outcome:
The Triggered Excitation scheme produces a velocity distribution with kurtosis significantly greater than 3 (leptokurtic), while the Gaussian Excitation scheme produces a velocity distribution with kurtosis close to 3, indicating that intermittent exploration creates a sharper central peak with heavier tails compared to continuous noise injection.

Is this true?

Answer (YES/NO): YES